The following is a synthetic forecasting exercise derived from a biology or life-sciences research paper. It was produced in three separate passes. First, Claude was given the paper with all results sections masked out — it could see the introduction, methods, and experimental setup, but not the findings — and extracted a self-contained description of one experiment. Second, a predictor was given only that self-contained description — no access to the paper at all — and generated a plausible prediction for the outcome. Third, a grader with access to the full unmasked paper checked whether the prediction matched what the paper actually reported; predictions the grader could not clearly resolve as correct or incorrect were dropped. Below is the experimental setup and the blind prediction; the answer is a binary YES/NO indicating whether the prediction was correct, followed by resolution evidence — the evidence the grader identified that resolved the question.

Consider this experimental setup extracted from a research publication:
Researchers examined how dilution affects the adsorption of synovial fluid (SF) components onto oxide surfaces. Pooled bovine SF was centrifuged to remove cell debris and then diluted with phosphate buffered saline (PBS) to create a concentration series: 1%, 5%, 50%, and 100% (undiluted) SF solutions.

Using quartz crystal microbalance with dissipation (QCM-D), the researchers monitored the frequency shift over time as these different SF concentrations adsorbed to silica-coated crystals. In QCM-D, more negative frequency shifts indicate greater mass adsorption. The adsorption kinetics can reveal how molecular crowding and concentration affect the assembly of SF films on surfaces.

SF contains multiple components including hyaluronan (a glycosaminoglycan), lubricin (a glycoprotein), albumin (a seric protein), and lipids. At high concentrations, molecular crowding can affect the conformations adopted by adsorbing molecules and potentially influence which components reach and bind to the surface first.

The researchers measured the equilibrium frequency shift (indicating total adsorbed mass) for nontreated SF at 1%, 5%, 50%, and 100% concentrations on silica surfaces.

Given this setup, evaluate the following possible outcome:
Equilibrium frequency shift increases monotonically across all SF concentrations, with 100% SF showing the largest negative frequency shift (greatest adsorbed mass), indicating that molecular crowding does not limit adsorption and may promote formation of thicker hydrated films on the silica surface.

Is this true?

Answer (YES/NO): NO